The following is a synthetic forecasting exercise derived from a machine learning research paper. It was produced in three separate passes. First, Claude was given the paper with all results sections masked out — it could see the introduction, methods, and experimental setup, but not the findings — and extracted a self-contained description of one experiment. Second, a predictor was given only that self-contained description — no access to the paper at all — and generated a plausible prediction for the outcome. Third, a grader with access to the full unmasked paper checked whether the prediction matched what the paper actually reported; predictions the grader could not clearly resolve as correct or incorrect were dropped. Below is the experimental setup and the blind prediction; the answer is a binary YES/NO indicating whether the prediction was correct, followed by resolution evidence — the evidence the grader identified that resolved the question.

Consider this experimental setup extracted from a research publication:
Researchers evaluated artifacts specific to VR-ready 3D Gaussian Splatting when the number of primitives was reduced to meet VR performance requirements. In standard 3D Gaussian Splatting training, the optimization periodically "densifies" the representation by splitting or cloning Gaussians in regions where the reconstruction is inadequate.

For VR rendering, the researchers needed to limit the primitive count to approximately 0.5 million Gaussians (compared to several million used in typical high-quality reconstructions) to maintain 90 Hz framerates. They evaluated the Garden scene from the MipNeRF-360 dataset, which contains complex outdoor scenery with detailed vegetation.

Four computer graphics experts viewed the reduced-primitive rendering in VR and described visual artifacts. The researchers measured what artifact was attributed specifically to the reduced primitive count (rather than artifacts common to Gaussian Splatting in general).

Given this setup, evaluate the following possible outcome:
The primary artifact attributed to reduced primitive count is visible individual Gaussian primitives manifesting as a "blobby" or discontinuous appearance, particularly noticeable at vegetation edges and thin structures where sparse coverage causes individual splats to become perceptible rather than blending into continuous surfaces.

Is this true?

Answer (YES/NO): NO